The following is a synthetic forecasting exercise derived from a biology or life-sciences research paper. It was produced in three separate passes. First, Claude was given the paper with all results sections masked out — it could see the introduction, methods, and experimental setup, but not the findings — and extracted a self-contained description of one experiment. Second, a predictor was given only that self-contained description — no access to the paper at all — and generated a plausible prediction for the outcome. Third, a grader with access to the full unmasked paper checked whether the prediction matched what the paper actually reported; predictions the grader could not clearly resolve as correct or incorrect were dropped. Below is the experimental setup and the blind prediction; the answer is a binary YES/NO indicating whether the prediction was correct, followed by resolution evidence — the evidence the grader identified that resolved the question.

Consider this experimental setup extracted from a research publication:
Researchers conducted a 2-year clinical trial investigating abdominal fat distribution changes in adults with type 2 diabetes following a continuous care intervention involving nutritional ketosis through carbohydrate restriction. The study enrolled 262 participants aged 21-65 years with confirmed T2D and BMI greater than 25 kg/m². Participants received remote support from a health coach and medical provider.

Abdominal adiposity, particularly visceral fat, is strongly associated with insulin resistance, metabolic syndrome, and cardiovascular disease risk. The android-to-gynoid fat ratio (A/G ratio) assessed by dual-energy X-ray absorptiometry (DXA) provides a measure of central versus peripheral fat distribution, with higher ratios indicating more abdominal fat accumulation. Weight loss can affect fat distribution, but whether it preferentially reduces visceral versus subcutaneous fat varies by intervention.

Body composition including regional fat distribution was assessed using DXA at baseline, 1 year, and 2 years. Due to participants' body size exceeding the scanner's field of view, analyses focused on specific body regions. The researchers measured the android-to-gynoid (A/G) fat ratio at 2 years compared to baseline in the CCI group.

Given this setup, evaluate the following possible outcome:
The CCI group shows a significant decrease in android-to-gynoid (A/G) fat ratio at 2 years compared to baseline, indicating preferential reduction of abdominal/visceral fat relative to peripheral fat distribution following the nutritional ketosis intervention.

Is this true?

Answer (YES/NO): YES